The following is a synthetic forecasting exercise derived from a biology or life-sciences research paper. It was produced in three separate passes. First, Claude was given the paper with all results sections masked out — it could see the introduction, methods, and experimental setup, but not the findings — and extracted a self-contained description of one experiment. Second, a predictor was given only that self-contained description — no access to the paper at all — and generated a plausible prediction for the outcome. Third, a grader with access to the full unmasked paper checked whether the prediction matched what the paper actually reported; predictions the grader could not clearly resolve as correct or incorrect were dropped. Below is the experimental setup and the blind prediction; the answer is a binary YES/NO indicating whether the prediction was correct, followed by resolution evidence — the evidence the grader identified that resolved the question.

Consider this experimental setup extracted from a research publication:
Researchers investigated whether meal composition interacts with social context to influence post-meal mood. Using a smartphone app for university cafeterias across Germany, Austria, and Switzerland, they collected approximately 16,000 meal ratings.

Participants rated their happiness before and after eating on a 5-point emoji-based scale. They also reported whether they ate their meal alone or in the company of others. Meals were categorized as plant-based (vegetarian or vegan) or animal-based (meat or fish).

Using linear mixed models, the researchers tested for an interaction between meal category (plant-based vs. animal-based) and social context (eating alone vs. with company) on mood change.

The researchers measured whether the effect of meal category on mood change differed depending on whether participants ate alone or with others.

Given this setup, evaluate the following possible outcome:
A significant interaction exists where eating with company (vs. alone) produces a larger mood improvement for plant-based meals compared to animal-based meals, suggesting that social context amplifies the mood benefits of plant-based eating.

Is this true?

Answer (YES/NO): NO